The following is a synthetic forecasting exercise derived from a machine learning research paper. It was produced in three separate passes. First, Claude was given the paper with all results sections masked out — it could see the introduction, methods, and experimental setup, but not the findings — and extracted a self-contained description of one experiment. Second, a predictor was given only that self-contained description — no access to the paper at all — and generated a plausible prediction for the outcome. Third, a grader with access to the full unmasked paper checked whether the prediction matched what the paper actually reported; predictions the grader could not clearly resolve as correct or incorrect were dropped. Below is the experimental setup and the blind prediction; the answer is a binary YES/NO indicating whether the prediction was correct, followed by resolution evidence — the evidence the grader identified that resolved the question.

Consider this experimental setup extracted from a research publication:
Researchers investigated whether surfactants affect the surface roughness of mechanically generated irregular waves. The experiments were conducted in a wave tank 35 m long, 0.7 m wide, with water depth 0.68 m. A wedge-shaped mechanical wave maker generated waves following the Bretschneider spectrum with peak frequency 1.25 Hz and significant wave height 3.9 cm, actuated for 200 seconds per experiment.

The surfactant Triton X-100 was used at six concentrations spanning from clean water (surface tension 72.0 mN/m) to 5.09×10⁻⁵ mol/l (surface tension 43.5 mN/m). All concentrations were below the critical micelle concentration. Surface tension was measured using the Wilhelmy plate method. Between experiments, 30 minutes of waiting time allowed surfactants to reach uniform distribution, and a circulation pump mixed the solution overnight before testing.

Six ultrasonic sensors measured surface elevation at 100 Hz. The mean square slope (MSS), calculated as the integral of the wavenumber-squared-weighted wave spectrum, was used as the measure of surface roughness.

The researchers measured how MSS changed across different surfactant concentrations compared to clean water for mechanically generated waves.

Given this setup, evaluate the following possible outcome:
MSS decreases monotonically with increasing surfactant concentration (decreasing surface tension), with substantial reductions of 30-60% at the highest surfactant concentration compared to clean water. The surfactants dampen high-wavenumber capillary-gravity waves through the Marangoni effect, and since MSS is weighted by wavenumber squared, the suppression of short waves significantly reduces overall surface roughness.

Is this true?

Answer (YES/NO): NO